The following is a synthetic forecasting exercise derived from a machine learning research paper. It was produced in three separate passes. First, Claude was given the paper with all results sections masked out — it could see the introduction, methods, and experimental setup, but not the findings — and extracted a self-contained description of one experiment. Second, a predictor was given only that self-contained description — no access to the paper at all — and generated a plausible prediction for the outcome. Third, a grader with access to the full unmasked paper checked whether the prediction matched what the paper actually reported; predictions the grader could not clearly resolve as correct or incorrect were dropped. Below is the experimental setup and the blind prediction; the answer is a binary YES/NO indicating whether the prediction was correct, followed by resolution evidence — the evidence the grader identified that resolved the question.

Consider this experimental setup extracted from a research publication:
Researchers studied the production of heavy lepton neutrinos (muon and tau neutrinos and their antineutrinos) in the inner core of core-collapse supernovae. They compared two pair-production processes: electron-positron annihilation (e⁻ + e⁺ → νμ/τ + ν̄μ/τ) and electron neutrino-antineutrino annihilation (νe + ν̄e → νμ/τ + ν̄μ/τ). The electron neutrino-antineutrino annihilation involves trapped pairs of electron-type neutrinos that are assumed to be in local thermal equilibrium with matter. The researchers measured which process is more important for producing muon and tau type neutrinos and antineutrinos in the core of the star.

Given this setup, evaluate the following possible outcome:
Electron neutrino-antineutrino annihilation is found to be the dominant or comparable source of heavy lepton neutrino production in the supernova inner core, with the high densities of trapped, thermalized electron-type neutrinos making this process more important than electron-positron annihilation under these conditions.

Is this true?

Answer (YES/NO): YES